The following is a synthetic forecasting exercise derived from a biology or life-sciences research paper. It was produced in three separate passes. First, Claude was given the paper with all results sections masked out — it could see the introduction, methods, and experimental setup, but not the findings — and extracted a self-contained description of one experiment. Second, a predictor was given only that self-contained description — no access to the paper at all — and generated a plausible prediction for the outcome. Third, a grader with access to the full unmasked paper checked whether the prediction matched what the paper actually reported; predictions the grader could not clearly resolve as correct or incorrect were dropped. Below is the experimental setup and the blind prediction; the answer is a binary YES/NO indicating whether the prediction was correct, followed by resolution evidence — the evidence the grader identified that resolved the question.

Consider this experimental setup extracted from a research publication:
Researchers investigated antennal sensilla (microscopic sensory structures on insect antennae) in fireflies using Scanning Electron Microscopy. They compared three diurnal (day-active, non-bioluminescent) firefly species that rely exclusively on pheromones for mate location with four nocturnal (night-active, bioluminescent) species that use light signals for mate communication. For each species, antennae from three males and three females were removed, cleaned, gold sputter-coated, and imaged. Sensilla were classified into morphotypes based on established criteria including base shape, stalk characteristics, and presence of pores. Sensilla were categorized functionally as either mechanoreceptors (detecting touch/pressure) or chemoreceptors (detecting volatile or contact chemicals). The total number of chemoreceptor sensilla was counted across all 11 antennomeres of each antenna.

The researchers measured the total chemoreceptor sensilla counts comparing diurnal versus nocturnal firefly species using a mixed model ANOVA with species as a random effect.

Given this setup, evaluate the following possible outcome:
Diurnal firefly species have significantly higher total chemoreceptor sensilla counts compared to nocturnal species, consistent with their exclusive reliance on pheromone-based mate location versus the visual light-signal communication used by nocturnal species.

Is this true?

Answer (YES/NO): NO